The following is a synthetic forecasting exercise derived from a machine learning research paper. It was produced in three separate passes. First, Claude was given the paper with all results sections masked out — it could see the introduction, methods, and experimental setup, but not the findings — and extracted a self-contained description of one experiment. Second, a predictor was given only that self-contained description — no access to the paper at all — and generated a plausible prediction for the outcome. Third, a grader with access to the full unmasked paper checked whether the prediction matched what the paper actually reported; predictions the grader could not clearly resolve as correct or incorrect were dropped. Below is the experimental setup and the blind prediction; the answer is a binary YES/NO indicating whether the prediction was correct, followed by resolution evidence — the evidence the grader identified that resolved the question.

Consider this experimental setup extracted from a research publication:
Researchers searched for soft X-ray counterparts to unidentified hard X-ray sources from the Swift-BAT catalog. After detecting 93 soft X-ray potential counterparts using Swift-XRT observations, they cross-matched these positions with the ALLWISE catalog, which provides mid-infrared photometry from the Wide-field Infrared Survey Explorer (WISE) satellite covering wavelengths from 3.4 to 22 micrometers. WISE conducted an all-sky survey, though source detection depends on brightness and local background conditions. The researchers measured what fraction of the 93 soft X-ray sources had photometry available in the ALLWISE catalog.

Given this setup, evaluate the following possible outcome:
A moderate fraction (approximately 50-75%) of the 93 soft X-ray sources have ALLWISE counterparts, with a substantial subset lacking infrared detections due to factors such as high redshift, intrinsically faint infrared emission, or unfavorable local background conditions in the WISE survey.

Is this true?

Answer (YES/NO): NO